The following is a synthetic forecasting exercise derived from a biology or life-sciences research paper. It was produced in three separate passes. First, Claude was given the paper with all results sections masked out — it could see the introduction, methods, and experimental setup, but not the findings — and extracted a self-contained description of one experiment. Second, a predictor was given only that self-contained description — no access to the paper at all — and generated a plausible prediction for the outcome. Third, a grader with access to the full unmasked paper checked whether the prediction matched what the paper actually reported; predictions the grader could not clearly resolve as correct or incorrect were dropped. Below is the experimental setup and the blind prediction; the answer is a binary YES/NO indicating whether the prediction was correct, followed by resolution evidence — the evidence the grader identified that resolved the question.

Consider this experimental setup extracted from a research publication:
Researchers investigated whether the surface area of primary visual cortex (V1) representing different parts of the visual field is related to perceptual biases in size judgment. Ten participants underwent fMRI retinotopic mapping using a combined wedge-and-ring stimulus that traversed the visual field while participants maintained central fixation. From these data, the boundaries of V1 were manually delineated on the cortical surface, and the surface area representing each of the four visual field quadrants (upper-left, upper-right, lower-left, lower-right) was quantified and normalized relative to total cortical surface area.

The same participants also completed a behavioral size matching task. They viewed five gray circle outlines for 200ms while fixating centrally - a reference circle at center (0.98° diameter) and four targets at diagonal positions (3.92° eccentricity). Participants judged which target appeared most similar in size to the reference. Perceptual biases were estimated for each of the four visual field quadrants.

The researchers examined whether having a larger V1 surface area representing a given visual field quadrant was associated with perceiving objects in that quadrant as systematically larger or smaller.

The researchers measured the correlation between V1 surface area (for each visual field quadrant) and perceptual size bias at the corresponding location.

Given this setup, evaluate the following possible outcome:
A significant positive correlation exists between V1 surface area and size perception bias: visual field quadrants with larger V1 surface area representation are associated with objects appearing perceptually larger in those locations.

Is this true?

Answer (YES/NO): NO